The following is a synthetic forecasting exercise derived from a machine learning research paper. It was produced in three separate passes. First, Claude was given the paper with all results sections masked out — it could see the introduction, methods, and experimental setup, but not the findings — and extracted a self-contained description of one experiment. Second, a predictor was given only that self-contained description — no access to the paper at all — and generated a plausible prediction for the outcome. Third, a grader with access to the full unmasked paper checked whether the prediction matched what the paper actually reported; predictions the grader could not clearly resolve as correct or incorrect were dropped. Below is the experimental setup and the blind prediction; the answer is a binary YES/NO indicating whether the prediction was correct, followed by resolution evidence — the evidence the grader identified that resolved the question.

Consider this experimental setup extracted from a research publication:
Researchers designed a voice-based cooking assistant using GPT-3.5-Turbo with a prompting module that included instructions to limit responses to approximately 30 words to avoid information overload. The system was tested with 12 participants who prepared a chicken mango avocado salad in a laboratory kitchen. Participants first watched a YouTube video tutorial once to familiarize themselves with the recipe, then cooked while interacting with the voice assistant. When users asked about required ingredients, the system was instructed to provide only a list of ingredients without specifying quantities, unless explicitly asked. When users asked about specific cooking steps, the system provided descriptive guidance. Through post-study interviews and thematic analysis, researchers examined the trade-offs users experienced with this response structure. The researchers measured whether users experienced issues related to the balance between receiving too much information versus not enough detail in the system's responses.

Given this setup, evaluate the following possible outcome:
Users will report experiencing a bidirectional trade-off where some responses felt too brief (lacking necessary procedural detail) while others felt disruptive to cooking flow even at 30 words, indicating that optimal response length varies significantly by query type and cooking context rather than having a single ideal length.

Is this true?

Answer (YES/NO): NO